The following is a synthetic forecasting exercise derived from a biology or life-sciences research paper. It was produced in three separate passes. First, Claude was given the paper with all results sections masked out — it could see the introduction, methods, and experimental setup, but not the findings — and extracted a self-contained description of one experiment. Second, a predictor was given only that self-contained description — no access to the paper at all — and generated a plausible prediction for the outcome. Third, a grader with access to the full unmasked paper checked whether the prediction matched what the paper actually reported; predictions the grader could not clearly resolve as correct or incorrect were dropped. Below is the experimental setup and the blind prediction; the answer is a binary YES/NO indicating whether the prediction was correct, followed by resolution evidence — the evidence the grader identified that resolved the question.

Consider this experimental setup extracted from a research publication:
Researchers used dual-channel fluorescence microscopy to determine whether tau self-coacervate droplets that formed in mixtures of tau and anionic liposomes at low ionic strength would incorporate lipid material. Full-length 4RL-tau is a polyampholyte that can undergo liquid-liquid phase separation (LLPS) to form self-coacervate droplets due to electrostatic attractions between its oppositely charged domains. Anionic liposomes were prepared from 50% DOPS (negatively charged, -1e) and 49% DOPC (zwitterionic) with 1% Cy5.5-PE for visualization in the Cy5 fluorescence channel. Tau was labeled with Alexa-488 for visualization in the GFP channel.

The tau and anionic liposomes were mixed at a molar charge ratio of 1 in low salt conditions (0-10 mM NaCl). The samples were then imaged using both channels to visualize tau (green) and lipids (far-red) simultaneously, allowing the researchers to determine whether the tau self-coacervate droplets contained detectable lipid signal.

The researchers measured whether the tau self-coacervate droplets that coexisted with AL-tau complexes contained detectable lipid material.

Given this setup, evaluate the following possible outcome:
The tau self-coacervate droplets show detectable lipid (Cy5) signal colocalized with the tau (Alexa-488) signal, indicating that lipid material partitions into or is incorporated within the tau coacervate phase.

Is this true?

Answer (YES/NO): NO